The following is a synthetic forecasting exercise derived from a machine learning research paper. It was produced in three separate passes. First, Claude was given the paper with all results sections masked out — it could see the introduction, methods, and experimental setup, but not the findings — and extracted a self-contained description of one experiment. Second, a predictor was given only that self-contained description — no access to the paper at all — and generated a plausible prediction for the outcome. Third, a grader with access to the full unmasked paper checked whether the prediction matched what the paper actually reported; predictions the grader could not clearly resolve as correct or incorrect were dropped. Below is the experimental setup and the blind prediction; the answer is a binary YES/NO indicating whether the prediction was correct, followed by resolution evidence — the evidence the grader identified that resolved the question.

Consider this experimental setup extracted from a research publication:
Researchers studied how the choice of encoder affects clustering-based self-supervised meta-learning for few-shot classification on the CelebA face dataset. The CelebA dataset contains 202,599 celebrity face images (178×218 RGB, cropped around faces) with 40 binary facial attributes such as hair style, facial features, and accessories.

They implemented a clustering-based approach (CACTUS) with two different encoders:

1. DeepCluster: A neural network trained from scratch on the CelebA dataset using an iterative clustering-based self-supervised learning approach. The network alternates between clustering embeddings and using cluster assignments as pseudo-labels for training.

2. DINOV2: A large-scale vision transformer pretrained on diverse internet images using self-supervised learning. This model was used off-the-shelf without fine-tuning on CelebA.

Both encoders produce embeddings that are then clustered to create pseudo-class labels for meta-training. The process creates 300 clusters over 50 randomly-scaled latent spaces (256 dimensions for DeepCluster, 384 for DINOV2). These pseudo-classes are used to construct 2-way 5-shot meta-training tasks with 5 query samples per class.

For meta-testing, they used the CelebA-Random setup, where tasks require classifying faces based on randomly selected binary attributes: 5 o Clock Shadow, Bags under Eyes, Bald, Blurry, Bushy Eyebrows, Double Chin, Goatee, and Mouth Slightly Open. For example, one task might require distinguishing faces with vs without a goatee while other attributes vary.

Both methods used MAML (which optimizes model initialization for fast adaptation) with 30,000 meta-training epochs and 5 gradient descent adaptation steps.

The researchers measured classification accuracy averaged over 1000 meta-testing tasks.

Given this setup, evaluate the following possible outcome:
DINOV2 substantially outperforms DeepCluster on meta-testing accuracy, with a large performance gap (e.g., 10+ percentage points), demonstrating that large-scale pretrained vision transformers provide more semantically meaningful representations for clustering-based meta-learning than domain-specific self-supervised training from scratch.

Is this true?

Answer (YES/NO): YES